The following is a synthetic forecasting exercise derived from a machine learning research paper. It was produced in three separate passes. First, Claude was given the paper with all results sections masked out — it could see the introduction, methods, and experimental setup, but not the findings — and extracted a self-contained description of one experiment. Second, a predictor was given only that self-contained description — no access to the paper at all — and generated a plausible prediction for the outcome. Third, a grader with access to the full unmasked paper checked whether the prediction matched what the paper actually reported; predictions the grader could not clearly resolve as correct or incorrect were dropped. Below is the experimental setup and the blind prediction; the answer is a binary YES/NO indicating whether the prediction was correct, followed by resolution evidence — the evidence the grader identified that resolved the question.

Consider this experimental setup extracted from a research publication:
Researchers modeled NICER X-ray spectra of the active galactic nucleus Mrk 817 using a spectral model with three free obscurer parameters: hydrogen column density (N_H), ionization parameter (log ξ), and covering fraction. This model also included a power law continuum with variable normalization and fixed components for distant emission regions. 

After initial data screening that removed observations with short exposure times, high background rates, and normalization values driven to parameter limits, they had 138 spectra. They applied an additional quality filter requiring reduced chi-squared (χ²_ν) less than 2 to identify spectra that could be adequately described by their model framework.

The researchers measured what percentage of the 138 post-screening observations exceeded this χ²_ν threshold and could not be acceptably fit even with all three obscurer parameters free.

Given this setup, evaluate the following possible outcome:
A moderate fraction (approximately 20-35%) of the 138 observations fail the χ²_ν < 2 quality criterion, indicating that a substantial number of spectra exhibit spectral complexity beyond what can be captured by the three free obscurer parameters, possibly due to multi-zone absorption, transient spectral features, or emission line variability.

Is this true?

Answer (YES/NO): NO